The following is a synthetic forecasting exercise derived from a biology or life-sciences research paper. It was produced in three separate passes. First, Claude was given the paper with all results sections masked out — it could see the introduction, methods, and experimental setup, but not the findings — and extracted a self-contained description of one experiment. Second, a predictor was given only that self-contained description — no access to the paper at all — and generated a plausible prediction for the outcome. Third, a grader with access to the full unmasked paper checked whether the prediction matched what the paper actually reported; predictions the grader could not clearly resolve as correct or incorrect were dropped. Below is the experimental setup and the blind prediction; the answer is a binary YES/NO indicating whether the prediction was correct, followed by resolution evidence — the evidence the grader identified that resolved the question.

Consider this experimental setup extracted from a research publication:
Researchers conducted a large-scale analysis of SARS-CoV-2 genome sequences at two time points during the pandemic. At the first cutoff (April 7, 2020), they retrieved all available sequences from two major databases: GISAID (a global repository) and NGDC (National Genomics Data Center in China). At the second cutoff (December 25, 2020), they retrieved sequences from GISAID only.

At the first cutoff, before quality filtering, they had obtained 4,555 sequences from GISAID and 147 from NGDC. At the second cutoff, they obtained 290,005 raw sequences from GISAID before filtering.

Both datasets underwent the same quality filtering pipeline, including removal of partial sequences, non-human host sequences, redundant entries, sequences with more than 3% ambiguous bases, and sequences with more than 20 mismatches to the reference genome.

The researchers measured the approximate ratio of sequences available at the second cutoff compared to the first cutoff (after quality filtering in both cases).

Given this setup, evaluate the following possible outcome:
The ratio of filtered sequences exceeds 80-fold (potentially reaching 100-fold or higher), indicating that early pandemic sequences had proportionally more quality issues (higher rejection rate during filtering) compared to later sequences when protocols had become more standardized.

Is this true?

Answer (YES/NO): NO